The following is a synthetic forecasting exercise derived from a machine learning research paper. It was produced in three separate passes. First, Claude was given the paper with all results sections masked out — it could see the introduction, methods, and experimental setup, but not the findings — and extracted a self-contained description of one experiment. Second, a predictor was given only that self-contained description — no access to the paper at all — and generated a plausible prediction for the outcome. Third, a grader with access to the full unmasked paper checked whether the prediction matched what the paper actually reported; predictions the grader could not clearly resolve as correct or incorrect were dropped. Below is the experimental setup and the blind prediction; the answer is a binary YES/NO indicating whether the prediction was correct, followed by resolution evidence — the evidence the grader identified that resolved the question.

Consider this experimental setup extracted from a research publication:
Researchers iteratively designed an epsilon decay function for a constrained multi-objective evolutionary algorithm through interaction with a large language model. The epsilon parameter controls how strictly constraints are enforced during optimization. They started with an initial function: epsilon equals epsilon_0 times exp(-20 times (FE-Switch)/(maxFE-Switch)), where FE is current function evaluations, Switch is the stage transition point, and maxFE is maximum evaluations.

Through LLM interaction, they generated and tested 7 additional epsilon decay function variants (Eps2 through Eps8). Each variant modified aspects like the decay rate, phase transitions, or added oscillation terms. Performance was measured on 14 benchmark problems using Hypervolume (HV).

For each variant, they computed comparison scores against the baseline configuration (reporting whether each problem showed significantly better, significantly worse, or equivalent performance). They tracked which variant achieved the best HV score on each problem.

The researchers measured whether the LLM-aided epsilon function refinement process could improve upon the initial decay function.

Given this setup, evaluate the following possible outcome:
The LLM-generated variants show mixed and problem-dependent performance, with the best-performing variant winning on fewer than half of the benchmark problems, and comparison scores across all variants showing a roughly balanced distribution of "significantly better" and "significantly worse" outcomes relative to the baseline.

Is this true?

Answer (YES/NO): NO